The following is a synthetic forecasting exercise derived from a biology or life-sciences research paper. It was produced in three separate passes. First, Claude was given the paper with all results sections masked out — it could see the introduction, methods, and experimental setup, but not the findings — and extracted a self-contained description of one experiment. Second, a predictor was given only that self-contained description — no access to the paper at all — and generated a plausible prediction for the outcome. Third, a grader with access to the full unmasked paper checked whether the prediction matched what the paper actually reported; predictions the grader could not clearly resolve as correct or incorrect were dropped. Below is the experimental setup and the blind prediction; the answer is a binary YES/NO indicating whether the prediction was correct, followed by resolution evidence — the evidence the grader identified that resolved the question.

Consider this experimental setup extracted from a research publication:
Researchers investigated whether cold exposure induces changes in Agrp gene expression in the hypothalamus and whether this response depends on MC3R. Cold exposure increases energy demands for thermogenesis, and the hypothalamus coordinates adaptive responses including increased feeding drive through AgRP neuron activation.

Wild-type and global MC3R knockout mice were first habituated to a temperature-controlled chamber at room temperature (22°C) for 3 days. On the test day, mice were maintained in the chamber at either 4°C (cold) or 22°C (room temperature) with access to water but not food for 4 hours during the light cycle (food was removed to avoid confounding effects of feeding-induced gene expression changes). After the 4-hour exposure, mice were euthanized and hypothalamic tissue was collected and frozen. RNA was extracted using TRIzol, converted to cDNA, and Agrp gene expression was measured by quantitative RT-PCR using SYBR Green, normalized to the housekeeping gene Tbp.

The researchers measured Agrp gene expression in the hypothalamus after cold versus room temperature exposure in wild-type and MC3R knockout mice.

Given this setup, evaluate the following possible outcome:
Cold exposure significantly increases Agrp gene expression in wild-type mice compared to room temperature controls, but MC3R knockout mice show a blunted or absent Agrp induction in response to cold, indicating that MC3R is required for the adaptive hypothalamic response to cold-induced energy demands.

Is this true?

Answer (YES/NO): YES